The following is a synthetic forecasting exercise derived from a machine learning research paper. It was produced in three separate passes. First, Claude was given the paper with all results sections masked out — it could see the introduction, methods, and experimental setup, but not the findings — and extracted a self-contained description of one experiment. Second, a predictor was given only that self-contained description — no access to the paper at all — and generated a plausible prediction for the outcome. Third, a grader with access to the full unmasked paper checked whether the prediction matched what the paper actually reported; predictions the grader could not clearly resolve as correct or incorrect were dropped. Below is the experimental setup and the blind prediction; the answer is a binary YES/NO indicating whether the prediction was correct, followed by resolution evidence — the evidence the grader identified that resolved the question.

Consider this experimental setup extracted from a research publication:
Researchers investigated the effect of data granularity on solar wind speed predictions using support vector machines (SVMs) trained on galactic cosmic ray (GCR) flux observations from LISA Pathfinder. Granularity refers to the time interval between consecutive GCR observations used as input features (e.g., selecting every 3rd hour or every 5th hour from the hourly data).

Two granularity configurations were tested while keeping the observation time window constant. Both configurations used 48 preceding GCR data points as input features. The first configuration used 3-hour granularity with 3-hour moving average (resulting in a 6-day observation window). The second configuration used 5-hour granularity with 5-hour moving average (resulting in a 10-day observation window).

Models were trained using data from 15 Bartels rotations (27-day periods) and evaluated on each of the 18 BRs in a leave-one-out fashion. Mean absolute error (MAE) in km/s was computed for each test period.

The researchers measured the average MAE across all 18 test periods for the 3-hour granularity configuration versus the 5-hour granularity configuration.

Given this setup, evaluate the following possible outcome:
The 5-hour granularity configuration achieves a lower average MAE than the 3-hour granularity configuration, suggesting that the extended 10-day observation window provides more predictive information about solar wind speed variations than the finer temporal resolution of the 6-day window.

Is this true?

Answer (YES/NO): NO